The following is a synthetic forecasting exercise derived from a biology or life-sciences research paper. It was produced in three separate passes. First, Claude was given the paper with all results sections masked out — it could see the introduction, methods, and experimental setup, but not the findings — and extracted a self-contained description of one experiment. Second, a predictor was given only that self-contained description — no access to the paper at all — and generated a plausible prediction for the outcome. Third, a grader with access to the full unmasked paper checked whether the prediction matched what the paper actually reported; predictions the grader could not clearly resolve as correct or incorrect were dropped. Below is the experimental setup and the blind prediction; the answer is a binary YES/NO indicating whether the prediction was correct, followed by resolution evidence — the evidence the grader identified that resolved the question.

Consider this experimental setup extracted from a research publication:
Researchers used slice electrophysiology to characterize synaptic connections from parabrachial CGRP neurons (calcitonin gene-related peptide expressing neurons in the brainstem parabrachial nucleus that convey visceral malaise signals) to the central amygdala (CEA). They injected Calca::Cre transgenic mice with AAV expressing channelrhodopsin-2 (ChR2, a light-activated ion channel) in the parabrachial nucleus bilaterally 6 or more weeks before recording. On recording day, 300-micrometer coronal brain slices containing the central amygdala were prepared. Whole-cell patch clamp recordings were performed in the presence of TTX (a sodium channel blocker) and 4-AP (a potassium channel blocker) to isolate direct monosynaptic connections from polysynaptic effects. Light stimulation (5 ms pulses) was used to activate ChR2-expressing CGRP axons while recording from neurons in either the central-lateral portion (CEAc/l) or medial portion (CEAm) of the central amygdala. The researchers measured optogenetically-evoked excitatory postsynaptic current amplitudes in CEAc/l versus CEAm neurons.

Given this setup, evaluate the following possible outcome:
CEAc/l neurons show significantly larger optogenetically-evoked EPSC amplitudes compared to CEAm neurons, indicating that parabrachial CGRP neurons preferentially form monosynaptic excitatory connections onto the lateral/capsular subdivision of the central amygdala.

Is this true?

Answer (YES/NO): YES